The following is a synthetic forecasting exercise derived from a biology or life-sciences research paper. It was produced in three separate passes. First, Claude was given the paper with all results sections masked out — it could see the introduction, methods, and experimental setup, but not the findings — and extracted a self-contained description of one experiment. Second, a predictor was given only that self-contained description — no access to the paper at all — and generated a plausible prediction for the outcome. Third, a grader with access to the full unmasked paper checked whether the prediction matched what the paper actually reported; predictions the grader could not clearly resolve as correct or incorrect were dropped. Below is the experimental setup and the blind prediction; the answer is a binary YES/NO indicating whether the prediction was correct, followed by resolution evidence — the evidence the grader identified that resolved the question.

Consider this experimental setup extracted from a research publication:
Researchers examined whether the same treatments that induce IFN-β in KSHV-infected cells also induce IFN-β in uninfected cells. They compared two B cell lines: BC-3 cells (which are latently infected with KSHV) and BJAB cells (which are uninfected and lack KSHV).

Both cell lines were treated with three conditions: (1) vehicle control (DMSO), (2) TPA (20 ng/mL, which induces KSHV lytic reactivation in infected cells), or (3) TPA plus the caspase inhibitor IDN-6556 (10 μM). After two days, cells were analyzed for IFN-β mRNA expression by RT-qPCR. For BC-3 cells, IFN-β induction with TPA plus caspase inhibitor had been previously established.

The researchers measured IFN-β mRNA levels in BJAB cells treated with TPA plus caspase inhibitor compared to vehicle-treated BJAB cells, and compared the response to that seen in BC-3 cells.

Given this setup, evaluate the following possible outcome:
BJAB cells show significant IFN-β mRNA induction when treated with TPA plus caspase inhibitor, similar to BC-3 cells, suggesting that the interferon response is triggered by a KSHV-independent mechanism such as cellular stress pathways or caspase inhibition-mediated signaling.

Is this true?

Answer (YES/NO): NO